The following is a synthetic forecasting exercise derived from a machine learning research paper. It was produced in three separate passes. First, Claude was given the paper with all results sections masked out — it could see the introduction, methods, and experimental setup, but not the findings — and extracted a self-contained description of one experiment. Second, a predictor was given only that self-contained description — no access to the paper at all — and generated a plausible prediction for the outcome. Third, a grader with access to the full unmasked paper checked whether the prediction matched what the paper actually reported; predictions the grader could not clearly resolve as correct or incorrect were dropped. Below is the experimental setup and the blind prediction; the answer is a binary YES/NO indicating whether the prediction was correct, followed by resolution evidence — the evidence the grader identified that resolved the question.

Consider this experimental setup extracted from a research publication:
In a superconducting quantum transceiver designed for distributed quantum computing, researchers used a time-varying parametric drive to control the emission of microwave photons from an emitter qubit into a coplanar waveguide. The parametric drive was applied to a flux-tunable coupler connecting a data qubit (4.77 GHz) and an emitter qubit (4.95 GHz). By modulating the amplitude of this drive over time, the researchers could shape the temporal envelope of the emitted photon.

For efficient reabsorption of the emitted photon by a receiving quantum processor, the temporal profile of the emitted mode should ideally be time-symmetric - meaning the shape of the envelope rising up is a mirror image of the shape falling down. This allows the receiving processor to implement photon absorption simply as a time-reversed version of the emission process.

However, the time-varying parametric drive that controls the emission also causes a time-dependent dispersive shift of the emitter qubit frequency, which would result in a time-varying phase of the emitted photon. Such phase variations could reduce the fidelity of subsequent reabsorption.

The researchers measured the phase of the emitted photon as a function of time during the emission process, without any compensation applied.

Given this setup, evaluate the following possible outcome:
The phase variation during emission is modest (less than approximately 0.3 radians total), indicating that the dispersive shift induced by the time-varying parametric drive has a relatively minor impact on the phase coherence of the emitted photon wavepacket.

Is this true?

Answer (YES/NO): NO